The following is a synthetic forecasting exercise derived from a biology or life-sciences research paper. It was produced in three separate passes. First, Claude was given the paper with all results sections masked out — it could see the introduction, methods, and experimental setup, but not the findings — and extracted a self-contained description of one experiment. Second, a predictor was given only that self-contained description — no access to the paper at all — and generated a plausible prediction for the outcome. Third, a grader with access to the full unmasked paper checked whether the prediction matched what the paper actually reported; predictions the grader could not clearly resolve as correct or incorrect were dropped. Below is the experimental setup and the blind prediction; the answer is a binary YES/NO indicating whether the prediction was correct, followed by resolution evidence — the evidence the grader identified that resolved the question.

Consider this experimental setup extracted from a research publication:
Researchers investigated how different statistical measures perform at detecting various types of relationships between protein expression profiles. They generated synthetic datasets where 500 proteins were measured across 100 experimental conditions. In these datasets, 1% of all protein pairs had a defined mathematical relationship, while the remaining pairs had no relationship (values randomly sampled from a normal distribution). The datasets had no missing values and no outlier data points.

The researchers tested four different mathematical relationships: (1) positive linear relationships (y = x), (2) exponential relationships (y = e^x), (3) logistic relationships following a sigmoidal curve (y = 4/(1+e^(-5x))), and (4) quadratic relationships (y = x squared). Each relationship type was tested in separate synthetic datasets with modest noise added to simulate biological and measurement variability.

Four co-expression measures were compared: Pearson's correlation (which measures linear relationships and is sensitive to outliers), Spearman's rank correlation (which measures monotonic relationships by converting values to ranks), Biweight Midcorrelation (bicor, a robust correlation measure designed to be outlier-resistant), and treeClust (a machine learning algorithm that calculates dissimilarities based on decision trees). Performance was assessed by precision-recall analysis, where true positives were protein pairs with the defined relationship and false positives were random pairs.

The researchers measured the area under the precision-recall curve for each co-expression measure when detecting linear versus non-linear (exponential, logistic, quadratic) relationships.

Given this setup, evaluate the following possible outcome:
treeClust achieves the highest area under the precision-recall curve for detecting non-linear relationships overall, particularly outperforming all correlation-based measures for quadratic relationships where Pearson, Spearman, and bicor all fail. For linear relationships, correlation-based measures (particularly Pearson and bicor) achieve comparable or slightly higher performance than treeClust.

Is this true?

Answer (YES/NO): NO